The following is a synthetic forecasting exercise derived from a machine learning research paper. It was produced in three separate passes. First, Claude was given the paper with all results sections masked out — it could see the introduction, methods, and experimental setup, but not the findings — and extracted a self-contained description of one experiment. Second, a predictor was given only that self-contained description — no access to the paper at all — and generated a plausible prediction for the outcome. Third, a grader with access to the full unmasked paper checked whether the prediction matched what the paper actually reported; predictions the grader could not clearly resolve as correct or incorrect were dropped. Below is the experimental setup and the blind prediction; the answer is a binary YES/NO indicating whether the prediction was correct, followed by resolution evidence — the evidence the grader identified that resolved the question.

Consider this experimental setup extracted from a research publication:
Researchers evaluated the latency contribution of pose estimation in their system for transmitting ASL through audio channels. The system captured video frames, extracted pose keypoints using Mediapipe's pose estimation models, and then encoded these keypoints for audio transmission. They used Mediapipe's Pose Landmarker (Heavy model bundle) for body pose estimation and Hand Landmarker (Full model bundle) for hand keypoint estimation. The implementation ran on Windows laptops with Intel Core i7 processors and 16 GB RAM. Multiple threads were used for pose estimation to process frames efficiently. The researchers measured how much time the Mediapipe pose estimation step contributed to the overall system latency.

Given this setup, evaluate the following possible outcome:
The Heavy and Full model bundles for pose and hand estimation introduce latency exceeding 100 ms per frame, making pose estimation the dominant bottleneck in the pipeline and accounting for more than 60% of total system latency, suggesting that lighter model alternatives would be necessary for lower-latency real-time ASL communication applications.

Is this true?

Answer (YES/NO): NO